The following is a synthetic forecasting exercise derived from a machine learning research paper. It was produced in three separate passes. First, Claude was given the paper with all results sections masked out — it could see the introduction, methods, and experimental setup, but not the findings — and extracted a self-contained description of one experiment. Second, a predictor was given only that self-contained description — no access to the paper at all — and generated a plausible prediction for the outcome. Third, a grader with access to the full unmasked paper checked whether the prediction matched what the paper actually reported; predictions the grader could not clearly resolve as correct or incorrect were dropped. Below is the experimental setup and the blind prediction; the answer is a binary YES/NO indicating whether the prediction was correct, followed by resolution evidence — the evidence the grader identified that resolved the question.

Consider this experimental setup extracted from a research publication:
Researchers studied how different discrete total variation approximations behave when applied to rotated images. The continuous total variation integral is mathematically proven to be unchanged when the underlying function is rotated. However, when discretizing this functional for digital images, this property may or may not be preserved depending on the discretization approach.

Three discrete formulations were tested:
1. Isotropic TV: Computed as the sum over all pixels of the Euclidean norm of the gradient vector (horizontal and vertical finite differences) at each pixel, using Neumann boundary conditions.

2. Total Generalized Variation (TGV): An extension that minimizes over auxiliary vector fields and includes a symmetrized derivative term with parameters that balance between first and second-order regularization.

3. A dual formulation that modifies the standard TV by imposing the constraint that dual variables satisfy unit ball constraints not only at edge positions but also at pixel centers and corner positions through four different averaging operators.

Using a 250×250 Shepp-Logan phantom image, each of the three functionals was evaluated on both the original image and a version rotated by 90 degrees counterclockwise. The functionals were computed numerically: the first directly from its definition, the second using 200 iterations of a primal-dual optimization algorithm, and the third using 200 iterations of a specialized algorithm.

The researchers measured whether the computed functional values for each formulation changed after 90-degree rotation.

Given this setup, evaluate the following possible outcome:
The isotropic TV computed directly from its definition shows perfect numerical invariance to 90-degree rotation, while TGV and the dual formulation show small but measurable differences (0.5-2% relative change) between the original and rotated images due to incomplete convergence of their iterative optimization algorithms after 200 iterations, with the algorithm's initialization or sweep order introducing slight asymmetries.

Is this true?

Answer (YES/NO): NO